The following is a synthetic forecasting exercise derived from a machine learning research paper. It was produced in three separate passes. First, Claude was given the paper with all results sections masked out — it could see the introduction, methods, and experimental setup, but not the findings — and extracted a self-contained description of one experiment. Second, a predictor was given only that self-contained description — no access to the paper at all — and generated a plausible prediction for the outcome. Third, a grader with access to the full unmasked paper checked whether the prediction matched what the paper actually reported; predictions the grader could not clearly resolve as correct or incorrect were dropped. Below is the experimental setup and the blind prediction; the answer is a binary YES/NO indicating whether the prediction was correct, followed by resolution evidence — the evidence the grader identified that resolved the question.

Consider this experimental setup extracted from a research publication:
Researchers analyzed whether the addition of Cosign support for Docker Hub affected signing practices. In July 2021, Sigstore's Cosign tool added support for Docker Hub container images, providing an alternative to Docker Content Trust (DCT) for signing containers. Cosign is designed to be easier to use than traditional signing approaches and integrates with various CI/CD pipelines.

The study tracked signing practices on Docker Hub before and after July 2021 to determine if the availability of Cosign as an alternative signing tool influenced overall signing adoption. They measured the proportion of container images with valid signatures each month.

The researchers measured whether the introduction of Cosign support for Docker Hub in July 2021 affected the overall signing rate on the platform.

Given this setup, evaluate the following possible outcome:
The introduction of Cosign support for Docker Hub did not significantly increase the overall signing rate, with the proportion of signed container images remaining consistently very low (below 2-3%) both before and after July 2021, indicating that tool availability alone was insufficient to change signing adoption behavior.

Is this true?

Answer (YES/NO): YES